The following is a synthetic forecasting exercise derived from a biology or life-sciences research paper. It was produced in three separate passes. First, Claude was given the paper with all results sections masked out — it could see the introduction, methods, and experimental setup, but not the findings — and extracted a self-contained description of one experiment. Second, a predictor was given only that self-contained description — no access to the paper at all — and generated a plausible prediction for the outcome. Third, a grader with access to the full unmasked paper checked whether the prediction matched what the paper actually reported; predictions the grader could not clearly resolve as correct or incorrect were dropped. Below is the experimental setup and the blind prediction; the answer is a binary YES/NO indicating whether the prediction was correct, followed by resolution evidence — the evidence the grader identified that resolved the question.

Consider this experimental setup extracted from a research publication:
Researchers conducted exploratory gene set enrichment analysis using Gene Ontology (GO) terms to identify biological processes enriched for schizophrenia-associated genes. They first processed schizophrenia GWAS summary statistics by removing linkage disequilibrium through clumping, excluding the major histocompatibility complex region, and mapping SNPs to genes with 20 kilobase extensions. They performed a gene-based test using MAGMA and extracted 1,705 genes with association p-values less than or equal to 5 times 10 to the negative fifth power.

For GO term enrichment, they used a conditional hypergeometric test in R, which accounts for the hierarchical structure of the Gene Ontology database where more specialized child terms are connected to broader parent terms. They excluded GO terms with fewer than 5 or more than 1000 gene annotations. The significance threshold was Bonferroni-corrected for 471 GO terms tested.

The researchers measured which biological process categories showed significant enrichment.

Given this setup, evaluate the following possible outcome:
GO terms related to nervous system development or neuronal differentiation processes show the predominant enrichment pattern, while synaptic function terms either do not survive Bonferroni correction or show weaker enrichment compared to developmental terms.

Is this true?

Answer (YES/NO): NO